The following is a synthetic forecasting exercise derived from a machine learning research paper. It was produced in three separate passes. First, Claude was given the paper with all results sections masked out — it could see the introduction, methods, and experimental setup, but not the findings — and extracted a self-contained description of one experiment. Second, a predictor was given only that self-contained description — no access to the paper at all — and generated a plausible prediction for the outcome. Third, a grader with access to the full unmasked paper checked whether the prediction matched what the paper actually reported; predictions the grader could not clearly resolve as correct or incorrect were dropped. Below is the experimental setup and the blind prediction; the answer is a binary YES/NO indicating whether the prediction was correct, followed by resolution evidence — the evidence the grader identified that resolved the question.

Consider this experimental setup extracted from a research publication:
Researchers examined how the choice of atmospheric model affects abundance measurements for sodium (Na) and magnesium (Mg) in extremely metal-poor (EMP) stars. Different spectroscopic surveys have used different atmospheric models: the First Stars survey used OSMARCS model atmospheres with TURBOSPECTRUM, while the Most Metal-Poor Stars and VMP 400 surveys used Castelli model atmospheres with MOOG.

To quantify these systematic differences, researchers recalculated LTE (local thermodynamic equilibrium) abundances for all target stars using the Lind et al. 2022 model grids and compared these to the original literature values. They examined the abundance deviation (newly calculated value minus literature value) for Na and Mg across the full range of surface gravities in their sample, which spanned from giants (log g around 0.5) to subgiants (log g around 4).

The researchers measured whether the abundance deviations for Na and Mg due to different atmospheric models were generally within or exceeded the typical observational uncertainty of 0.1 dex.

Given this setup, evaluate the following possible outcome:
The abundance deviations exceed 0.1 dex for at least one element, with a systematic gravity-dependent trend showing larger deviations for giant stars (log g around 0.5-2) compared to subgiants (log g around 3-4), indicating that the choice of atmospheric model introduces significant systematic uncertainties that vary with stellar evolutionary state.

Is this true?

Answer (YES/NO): NO